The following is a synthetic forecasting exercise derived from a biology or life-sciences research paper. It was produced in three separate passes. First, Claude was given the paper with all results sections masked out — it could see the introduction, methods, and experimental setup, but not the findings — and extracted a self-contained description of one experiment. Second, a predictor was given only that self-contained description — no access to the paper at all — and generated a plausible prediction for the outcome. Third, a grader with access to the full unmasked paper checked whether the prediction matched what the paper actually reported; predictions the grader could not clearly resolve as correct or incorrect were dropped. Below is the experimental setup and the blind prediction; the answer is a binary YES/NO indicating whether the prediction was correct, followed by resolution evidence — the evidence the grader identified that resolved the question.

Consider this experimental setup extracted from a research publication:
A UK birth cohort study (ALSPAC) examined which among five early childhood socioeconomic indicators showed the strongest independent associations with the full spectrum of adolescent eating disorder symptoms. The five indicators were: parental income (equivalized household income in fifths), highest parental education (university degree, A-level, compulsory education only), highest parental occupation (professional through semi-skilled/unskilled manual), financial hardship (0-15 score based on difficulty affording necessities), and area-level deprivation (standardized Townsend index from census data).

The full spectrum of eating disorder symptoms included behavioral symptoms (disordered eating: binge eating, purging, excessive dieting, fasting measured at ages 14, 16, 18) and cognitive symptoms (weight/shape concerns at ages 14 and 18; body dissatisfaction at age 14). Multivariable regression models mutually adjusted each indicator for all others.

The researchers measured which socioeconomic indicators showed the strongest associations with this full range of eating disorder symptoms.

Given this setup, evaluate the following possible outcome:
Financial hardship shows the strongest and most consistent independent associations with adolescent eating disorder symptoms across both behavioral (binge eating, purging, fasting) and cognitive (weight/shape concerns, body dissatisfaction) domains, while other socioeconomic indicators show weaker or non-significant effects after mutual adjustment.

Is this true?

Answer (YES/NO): NO